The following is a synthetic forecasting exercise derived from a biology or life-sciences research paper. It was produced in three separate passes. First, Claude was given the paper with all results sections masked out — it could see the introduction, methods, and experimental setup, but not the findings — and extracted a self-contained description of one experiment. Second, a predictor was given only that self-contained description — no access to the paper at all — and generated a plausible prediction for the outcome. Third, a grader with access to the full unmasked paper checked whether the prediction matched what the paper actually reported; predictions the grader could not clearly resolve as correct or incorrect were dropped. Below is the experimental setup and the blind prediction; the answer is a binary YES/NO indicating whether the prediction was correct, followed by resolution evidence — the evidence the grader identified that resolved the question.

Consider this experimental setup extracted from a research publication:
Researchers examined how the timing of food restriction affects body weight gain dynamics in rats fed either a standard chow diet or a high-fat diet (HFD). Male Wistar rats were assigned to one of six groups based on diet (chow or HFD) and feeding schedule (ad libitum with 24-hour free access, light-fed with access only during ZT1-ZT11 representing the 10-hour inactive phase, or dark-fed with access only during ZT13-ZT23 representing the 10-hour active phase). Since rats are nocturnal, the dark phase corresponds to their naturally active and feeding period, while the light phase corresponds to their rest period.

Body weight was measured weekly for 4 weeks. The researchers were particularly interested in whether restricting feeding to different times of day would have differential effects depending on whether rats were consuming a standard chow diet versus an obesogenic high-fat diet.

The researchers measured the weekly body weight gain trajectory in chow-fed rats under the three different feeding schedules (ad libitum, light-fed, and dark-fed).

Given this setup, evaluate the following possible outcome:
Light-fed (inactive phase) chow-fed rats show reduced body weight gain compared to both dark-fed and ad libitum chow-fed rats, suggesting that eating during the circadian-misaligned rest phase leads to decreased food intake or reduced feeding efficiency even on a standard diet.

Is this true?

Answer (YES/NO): NO